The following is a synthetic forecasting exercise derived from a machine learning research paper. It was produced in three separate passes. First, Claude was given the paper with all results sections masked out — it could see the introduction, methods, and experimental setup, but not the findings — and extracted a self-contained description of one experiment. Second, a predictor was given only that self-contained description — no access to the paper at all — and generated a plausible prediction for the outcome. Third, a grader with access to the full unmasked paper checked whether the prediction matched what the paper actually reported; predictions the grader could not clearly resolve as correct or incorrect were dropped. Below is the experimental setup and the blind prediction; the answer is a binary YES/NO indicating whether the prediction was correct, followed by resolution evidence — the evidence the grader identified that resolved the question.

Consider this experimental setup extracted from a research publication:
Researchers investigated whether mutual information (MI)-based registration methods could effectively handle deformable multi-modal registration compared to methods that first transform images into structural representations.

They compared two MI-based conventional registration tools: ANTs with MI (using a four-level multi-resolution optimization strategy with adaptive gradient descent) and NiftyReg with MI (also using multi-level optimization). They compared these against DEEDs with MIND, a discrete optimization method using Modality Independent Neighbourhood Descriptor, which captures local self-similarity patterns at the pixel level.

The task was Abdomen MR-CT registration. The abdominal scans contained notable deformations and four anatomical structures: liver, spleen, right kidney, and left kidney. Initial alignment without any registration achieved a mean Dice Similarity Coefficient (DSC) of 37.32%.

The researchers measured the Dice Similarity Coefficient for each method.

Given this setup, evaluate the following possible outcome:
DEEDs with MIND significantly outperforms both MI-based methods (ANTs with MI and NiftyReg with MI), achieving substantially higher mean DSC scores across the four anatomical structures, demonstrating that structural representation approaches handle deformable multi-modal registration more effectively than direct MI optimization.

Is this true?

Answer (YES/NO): YES